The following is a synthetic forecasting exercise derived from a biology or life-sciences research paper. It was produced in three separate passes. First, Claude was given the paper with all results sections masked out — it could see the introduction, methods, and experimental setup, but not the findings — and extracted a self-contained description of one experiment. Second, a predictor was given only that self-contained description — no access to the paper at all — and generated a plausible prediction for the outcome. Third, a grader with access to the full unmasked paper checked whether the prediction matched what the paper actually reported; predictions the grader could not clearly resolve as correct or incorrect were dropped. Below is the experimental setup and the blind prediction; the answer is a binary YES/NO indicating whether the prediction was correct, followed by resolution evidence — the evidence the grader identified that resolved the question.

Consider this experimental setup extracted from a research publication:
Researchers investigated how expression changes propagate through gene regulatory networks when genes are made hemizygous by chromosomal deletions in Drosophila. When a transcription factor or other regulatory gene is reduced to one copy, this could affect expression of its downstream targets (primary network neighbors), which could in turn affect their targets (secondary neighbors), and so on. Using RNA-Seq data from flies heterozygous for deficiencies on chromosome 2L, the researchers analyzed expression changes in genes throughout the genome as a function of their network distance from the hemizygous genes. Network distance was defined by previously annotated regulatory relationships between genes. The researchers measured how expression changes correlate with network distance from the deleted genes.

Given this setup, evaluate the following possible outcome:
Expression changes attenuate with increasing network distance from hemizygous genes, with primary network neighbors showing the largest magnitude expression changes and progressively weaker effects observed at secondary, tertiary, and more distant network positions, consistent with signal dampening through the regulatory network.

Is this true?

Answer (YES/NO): NO